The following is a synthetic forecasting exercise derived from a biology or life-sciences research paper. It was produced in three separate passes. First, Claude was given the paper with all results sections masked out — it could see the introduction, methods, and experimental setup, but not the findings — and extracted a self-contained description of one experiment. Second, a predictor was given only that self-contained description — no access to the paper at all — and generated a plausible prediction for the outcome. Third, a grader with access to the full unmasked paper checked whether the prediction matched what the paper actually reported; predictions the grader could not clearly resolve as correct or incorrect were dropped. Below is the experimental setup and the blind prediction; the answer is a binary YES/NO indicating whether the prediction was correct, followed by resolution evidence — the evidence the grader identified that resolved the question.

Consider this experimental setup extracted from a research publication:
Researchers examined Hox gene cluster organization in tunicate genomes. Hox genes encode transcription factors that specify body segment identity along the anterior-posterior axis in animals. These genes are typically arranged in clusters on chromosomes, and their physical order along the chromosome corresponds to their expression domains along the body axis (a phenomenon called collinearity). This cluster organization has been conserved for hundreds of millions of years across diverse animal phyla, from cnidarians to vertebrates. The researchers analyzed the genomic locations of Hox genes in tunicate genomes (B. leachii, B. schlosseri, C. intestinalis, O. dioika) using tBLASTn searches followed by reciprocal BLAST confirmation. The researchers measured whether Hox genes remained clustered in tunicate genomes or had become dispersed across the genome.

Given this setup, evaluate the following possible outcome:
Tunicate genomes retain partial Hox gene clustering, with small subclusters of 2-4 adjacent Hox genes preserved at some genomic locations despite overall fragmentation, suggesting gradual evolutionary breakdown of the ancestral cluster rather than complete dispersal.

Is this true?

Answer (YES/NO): YES